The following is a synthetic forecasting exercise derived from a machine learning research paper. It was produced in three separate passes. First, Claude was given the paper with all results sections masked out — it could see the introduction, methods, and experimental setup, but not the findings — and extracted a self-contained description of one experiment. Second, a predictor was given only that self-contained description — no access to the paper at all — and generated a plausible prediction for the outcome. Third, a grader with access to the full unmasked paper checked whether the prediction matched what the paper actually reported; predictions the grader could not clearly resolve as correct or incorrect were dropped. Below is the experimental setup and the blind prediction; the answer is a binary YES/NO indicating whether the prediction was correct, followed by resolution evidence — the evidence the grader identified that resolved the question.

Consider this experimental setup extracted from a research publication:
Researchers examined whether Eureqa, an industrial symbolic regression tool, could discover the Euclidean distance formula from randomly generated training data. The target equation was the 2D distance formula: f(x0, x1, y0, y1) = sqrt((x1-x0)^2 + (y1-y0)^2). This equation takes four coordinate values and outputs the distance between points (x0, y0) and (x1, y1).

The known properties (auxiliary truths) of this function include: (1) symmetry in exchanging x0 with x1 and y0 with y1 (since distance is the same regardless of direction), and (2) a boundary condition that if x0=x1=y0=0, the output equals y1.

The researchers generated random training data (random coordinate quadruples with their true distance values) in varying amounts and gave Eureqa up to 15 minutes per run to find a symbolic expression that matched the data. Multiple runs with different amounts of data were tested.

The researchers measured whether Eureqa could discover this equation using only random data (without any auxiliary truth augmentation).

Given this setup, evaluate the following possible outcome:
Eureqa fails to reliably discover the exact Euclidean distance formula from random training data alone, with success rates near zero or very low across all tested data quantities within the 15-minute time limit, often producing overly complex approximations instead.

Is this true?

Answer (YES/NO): YES